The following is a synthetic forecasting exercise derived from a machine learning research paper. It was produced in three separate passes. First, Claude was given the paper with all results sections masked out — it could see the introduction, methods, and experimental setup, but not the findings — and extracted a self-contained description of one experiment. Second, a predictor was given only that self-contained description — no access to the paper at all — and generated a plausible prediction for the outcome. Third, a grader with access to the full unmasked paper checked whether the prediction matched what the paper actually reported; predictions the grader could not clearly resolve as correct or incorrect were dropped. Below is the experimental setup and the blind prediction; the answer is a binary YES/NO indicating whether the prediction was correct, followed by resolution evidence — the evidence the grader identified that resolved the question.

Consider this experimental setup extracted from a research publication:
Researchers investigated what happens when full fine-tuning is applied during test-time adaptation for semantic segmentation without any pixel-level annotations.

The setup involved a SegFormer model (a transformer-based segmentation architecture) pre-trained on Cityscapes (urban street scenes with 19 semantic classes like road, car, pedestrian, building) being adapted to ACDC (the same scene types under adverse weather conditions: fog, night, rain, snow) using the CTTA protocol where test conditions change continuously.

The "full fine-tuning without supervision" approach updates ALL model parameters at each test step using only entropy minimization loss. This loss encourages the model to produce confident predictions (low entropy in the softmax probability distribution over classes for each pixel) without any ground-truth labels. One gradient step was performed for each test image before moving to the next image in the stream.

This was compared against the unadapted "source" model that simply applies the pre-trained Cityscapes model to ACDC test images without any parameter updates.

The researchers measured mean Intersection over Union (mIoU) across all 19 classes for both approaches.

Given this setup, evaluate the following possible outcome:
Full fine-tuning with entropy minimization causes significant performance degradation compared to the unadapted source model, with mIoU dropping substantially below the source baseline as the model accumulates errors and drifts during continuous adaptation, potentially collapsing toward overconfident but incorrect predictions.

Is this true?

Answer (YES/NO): YES